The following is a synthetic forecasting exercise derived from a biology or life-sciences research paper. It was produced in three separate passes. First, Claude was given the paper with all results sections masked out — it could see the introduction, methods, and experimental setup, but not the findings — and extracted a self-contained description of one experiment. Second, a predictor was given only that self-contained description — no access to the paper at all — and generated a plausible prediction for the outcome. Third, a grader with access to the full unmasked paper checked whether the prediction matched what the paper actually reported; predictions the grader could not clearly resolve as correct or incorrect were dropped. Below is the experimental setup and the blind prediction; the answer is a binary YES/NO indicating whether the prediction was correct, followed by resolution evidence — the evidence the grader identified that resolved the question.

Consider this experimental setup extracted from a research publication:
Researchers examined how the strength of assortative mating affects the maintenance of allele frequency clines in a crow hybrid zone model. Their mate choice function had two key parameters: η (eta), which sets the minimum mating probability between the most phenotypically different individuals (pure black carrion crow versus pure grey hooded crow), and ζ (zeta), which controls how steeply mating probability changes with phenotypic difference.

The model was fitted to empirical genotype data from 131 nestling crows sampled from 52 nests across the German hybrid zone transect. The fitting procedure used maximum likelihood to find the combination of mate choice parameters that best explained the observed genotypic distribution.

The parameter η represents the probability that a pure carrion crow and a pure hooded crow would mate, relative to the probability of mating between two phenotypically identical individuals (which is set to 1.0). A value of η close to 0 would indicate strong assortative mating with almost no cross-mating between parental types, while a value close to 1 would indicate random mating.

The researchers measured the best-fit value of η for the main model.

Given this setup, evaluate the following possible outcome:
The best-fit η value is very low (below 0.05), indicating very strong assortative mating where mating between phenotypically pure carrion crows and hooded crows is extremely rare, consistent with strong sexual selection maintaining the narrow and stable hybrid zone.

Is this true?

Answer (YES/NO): NO